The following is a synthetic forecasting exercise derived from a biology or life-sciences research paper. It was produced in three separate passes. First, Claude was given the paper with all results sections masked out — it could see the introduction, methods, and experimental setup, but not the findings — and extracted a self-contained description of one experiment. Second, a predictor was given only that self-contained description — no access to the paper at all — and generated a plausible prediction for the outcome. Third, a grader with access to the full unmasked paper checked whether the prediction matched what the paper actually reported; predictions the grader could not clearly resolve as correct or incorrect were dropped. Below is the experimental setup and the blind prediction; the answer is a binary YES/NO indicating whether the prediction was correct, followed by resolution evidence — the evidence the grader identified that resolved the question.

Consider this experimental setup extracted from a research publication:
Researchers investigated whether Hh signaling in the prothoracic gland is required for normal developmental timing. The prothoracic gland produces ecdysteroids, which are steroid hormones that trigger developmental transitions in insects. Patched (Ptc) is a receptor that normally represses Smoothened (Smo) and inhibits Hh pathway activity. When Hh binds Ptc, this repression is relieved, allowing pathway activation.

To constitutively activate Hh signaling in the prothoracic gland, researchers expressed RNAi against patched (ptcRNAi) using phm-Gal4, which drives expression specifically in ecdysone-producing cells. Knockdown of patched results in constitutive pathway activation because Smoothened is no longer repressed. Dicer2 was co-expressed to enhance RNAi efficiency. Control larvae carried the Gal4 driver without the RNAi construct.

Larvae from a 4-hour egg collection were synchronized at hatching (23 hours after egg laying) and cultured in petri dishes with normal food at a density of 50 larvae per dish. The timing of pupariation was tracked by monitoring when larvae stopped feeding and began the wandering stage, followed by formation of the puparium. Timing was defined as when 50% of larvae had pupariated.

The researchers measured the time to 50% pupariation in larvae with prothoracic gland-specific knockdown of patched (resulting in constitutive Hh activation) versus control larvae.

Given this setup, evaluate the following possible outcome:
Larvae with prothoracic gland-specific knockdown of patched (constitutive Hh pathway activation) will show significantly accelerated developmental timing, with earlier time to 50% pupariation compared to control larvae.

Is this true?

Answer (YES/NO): NO